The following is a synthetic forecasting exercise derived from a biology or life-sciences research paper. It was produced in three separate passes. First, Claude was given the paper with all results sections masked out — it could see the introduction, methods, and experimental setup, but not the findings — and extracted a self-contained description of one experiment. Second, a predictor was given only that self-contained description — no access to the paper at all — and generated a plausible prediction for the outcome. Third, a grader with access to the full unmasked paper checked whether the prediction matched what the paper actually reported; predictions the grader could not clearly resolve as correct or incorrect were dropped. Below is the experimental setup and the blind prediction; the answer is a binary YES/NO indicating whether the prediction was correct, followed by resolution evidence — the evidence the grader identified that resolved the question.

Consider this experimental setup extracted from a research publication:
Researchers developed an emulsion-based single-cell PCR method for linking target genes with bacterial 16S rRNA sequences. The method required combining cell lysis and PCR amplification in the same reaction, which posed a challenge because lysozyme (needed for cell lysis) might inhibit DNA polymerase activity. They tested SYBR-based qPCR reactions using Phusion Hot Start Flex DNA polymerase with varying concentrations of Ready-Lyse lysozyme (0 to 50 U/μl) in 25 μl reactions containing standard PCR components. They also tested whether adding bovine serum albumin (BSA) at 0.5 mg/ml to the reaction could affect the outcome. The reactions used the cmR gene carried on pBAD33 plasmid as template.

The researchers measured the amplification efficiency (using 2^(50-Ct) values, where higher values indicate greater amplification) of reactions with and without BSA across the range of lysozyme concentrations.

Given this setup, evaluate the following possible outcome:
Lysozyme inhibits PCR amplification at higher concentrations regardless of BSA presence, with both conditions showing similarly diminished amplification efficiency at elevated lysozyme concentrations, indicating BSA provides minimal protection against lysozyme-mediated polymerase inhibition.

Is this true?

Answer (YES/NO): NO